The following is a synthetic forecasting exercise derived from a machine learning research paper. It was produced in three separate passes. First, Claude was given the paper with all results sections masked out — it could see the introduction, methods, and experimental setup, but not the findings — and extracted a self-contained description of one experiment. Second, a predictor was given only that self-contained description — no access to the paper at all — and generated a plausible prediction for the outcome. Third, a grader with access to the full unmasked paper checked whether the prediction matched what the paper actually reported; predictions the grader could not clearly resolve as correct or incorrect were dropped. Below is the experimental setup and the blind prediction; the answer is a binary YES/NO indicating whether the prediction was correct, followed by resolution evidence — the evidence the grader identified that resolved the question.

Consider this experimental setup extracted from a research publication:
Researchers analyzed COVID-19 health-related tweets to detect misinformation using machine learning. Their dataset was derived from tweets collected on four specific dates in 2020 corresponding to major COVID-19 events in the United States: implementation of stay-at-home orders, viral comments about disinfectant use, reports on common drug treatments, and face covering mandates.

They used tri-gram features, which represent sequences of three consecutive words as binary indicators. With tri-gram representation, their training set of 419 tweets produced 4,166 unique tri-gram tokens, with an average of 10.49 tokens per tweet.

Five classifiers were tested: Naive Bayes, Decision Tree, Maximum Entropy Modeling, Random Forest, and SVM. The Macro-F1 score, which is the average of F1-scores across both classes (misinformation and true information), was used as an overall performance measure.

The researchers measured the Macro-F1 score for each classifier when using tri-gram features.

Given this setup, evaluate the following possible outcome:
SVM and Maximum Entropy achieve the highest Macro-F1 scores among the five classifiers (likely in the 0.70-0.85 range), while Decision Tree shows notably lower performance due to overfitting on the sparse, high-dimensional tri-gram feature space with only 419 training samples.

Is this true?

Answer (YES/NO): NO